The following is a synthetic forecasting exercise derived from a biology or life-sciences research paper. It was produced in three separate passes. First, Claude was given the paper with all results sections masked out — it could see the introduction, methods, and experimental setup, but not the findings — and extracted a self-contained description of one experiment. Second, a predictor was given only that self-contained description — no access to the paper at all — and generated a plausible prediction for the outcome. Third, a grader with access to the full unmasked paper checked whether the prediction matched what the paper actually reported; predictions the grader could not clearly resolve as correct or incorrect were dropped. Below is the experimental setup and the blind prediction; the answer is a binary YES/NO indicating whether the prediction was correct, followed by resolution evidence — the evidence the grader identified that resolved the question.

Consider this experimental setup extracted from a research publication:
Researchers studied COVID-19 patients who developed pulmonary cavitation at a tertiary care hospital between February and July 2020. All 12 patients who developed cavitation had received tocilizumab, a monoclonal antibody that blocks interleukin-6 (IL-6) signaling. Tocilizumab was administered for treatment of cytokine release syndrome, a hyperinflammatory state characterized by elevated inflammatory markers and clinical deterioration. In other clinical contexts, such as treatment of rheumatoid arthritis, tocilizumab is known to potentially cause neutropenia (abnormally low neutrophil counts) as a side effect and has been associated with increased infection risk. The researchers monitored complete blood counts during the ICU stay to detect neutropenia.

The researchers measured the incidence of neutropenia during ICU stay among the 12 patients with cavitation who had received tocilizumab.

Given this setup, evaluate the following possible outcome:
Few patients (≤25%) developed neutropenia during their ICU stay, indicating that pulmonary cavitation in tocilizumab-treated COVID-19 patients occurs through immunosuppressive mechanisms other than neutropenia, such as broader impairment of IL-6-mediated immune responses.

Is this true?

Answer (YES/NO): YES